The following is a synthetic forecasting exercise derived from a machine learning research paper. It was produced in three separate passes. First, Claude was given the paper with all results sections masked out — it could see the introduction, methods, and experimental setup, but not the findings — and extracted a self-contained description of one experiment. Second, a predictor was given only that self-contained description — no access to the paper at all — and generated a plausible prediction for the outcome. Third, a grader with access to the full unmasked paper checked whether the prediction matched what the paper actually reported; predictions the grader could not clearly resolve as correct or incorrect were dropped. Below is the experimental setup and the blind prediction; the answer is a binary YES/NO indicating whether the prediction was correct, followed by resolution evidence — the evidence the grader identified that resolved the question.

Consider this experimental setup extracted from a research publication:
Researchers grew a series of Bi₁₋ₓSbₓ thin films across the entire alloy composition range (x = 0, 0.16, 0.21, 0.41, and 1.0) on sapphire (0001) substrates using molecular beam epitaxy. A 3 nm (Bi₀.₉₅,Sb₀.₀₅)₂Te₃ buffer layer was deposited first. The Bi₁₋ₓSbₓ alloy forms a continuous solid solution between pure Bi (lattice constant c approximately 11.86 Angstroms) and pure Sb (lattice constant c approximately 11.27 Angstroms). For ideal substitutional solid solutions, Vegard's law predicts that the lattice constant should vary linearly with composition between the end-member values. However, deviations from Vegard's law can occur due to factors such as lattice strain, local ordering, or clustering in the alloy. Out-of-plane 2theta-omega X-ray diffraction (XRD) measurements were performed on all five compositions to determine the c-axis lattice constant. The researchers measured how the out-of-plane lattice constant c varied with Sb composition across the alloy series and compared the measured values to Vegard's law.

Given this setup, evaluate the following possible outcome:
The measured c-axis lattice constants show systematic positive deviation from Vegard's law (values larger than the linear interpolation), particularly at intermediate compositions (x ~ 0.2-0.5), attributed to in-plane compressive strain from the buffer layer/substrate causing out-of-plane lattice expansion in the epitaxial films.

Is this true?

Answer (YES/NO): NO